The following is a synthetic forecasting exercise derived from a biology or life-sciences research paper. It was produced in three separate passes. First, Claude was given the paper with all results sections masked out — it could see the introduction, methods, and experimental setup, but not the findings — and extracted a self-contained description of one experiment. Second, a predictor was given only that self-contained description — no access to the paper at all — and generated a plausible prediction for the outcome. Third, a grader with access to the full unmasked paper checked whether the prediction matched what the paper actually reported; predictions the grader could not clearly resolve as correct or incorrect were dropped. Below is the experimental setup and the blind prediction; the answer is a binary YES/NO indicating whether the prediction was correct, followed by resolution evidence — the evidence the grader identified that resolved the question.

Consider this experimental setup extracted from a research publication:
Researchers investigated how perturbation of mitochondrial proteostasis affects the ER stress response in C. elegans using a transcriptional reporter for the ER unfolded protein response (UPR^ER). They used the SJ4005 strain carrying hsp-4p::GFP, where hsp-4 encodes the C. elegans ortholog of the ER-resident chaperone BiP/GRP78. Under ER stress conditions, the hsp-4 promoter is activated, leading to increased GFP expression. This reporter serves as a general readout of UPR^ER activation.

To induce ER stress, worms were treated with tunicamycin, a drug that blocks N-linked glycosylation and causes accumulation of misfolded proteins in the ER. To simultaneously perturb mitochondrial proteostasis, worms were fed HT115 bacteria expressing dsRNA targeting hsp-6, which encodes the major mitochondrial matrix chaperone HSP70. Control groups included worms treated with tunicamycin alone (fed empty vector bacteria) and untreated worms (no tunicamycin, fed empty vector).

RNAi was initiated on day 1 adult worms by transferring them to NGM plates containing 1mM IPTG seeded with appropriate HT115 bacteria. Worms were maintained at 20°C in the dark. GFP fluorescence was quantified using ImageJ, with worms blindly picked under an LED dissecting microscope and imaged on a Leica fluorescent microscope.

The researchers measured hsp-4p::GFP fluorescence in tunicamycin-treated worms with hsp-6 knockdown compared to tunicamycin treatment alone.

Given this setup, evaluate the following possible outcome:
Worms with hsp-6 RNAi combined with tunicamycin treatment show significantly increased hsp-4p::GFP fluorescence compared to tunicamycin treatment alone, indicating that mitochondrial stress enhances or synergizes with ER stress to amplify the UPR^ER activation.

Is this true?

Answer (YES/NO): NO